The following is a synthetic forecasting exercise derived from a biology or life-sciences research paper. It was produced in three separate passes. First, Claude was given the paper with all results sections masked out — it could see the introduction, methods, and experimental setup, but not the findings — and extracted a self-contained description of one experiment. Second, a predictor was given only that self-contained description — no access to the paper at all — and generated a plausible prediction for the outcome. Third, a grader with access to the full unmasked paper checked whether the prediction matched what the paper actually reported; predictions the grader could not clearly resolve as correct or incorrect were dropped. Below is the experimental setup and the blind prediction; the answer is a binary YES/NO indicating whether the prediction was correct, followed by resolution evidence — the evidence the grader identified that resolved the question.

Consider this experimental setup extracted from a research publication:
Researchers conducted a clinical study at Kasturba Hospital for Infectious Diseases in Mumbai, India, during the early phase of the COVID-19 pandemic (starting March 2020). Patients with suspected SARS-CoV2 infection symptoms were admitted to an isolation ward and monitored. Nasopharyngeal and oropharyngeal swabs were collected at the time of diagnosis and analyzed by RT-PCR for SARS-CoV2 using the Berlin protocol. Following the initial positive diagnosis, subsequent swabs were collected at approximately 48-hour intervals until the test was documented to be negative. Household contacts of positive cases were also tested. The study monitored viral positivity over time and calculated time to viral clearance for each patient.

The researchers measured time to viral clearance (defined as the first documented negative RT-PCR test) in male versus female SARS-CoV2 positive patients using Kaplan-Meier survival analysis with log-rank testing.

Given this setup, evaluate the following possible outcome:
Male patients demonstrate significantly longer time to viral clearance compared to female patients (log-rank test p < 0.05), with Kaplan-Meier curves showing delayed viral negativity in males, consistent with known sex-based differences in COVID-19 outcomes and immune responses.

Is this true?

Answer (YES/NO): YES